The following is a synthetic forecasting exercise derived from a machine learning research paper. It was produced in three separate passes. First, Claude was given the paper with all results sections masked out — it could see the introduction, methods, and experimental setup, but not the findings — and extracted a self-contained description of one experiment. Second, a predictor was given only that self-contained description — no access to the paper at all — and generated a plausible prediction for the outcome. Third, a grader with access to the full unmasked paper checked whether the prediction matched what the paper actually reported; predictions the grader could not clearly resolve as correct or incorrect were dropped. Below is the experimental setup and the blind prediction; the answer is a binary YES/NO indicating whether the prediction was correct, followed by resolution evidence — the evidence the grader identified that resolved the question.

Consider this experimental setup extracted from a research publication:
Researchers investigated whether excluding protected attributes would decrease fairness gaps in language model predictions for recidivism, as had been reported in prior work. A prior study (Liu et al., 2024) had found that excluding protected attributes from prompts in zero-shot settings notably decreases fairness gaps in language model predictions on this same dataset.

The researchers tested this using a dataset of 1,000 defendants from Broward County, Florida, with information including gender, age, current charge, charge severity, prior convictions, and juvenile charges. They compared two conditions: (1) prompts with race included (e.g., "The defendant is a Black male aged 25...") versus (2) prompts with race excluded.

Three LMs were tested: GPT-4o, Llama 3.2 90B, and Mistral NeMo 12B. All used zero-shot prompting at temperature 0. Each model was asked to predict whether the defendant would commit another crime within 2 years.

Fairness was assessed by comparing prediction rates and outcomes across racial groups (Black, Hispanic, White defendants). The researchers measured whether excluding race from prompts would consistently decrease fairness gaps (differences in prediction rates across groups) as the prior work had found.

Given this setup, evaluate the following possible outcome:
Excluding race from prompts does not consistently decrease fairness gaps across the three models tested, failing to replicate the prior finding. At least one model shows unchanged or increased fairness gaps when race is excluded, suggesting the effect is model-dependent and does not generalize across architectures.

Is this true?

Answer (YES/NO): YES